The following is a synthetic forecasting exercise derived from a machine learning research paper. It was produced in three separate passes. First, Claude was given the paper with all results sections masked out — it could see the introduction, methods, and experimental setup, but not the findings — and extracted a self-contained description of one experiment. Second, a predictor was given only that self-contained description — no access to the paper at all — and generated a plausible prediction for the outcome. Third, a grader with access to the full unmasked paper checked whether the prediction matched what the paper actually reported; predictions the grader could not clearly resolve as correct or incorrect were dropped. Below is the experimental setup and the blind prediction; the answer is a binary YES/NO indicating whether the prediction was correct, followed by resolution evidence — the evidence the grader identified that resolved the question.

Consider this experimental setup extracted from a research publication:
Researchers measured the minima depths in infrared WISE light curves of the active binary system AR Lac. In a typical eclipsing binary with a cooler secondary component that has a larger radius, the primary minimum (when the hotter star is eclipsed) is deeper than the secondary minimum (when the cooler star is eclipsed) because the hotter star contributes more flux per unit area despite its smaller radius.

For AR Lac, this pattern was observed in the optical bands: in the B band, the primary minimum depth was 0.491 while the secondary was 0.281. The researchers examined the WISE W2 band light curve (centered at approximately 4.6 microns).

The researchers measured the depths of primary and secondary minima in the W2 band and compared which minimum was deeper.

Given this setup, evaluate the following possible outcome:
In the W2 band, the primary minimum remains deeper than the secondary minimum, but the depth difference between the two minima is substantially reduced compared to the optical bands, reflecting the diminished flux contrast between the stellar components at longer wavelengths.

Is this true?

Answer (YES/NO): NO